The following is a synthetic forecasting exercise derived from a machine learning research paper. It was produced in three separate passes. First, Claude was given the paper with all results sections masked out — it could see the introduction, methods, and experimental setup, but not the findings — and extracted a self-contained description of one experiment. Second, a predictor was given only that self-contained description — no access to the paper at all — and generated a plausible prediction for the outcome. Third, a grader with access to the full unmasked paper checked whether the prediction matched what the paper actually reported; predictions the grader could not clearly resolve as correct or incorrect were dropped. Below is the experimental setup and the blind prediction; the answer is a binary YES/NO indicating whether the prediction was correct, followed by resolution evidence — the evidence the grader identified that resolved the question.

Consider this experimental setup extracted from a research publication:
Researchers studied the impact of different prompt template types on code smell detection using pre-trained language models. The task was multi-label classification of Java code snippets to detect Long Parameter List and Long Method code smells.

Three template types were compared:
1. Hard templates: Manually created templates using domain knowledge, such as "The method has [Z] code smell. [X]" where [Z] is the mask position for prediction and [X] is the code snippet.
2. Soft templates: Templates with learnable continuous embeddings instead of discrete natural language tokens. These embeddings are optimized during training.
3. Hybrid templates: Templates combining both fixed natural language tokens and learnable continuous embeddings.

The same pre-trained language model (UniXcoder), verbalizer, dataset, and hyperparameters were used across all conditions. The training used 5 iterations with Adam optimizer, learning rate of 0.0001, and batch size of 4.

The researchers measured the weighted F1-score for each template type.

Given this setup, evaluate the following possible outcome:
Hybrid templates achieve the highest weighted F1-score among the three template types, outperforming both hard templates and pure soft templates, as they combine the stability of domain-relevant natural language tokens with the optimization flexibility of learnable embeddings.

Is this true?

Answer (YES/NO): NO